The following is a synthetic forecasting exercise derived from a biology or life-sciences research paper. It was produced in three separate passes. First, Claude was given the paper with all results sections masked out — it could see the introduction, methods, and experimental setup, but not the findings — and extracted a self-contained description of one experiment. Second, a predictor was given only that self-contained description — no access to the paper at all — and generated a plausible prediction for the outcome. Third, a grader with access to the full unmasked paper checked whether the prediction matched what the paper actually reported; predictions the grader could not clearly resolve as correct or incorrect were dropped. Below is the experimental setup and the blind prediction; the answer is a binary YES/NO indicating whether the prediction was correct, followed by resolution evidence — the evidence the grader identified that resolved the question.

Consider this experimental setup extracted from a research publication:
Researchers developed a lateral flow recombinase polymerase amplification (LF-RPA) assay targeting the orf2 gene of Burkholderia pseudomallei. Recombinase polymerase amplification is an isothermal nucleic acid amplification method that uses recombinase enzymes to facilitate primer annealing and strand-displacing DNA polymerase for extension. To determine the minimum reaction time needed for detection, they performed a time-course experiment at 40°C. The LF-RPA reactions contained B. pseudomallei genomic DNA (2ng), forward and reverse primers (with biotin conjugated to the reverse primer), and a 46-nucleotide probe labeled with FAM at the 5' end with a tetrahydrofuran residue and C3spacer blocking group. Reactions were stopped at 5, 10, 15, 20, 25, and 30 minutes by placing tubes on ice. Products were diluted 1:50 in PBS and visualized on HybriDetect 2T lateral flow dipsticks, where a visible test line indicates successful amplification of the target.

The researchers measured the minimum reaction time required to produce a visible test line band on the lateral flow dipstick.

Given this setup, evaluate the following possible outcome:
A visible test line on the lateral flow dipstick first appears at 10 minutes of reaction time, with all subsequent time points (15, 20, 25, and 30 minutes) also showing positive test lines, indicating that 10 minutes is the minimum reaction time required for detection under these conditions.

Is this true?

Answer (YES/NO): NO